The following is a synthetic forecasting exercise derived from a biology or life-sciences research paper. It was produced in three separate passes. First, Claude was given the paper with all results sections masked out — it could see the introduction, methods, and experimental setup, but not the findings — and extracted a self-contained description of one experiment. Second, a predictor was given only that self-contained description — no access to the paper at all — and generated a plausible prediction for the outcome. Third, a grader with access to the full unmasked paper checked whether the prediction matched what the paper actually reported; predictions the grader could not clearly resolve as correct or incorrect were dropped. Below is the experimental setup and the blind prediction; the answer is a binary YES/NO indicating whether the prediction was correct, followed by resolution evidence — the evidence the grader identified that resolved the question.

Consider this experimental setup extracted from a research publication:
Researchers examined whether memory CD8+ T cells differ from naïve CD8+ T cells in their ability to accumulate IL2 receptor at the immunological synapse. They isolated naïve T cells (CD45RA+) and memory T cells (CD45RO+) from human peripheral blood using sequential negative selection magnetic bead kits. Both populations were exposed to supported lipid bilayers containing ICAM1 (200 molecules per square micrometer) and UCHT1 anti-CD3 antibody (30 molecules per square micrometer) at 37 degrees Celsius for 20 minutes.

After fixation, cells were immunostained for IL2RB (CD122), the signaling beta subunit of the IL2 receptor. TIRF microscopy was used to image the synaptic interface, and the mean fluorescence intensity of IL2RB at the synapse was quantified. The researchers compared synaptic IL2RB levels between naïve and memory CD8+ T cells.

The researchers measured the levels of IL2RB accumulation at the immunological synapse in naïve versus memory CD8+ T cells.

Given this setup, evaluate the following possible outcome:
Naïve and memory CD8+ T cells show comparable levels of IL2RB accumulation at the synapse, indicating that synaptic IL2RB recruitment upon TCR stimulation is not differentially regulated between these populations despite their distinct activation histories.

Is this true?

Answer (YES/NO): NO